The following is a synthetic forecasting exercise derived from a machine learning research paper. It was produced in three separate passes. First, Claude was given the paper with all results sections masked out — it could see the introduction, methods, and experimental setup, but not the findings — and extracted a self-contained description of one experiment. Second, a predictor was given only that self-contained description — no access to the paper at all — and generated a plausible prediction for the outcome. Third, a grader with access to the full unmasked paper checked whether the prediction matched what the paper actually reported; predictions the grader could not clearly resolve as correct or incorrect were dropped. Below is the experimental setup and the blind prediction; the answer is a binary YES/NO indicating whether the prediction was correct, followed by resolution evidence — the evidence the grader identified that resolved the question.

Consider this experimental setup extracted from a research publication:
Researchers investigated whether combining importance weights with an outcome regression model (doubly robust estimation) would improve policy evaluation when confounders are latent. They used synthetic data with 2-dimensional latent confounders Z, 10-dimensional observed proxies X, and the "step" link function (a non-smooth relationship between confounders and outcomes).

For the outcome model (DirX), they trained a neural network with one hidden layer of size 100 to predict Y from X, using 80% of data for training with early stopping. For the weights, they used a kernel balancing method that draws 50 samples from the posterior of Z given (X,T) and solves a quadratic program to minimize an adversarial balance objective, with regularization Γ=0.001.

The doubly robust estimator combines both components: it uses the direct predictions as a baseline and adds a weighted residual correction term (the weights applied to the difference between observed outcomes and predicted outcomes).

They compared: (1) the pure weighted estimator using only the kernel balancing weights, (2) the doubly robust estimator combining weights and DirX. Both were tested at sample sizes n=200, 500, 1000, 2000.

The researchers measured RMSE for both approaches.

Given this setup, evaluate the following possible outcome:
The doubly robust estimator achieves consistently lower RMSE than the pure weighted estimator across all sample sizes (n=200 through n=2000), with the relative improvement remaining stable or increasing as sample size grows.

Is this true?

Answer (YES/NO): NO